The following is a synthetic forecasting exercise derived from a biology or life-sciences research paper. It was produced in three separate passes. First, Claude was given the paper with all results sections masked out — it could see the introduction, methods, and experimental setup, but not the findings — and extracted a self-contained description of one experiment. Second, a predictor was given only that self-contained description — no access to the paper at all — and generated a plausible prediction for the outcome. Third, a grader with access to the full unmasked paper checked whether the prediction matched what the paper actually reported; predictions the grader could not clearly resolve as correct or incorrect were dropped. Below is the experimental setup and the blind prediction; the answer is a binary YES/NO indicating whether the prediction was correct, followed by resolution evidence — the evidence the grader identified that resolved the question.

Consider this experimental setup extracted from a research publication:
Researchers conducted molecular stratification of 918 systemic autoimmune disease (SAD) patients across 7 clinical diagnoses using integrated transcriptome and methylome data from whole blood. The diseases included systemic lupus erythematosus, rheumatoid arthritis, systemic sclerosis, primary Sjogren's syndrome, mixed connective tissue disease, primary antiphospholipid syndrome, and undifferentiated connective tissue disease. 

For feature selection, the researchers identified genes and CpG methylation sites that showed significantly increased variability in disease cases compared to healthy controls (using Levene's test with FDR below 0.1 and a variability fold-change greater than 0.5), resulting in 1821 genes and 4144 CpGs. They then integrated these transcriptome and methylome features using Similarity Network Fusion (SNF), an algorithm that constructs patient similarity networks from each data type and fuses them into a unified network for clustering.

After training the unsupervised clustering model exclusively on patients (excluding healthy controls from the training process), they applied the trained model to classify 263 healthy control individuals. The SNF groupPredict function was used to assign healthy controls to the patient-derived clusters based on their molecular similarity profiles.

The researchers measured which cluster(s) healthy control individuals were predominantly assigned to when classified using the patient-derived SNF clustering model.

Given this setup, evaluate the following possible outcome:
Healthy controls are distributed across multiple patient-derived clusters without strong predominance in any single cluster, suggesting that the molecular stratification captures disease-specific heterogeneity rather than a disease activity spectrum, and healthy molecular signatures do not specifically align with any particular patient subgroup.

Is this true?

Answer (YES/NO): NO